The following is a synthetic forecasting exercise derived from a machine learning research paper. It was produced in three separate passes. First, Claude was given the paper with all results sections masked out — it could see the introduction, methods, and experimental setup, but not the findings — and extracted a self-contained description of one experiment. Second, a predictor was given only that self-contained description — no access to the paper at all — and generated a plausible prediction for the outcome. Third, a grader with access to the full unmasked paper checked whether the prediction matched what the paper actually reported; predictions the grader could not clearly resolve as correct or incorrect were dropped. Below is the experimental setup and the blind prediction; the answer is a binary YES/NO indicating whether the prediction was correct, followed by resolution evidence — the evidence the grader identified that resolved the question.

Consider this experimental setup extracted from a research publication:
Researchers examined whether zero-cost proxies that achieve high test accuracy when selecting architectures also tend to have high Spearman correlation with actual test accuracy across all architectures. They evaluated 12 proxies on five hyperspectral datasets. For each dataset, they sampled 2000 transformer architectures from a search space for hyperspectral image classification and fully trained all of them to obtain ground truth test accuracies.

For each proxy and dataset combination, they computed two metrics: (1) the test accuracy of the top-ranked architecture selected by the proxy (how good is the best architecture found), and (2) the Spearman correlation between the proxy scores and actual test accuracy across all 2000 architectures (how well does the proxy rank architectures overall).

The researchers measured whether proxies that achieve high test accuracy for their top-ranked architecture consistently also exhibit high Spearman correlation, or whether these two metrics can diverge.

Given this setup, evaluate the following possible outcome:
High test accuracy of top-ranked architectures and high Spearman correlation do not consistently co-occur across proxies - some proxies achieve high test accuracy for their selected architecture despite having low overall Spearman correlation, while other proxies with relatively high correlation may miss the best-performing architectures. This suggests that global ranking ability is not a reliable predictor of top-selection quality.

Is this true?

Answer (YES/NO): YES